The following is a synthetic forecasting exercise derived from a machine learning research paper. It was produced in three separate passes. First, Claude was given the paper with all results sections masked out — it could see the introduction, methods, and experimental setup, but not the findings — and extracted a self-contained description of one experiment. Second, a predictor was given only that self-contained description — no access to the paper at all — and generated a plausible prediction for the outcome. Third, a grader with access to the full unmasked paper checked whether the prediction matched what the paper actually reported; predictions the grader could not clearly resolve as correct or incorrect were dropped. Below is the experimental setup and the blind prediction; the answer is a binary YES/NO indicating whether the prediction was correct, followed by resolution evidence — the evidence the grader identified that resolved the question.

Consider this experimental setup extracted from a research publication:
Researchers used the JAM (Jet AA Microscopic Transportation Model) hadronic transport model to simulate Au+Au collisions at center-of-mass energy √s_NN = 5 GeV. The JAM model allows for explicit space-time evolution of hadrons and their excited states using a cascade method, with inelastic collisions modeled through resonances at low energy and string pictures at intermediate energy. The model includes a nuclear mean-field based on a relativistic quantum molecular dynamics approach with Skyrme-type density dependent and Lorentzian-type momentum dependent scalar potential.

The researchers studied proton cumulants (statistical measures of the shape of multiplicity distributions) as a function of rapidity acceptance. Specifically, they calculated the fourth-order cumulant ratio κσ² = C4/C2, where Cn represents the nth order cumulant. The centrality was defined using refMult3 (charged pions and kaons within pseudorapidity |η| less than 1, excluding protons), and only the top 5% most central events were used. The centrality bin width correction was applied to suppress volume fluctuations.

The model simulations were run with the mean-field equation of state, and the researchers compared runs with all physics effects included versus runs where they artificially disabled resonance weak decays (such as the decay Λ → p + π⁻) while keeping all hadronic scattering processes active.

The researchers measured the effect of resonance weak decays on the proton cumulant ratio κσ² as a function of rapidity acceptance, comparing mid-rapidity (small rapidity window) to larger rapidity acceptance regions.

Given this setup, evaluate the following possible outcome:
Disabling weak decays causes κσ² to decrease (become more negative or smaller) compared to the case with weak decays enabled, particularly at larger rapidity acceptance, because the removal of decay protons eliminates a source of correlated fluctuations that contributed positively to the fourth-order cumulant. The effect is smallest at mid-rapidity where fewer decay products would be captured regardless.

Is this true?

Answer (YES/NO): NO